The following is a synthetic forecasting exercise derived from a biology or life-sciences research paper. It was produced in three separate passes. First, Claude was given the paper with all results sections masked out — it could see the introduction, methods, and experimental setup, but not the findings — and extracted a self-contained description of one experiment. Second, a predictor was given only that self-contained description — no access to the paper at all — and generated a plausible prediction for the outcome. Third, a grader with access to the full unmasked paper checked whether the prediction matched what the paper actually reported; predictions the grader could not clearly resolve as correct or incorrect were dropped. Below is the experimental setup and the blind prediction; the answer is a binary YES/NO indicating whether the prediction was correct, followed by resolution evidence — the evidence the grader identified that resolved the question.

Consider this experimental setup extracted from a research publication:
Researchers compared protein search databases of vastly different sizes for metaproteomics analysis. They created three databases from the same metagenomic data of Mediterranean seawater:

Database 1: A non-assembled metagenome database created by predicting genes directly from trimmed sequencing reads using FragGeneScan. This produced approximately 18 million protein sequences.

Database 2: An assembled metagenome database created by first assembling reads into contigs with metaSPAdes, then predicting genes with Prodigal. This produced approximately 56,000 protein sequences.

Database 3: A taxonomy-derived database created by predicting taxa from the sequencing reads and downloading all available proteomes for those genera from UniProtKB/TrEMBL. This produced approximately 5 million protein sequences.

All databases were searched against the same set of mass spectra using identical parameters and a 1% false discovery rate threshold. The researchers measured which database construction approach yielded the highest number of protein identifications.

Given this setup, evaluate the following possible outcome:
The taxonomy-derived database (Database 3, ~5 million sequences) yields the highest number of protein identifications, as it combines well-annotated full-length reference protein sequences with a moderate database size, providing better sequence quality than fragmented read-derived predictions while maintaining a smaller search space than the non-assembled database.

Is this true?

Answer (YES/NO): NO